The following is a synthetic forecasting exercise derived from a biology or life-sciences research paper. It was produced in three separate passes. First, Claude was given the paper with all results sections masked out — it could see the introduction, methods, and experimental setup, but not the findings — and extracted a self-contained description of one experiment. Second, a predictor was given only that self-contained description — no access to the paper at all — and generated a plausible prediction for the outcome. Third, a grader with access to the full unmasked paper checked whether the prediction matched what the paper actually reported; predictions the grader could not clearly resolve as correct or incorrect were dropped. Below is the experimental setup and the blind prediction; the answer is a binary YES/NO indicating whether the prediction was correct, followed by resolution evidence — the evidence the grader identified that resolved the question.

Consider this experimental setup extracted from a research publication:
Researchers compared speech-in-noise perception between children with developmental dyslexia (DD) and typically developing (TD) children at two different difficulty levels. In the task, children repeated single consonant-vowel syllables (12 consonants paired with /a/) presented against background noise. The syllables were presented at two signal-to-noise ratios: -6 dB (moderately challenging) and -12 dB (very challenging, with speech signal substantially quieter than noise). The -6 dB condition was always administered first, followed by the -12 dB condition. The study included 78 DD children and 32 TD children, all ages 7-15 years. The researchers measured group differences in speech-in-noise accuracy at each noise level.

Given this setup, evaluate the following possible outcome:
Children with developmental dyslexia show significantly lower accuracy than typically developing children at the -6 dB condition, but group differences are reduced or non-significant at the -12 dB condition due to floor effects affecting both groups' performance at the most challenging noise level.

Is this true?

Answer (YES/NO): NO